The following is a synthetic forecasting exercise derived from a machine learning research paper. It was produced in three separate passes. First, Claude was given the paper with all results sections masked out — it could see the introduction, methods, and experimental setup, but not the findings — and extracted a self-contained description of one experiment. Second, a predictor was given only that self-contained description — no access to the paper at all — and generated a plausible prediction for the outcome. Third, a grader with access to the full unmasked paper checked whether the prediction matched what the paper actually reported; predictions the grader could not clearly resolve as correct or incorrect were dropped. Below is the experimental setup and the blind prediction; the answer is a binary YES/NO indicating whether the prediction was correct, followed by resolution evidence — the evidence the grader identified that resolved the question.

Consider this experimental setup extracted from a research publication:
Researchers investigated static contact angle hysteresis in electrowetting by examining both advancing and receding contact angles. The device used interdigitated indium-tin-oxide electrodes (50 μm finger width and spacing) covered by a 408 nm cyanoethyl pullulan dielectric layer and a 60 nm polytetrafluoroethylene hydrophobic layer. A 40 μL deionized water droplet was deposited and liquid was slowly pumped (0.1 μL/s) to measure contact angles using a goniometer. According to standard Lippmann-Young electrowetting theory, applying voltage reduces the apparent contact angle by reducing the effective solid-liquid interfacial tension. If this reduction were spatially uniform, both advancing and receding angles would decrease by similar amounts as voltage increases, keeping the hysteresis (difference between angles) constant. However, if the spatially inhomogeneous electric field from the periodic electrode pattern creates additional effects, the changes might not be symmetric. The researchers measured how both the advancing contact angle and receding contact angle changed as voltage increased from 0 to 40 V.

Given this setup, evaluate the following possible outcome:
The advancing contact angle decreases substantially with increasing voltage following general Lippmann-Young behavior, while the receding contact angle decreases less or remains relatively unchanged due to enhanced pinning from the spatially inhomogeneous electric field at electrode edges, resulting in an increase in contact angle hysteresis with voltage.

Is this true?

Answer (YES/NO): NO